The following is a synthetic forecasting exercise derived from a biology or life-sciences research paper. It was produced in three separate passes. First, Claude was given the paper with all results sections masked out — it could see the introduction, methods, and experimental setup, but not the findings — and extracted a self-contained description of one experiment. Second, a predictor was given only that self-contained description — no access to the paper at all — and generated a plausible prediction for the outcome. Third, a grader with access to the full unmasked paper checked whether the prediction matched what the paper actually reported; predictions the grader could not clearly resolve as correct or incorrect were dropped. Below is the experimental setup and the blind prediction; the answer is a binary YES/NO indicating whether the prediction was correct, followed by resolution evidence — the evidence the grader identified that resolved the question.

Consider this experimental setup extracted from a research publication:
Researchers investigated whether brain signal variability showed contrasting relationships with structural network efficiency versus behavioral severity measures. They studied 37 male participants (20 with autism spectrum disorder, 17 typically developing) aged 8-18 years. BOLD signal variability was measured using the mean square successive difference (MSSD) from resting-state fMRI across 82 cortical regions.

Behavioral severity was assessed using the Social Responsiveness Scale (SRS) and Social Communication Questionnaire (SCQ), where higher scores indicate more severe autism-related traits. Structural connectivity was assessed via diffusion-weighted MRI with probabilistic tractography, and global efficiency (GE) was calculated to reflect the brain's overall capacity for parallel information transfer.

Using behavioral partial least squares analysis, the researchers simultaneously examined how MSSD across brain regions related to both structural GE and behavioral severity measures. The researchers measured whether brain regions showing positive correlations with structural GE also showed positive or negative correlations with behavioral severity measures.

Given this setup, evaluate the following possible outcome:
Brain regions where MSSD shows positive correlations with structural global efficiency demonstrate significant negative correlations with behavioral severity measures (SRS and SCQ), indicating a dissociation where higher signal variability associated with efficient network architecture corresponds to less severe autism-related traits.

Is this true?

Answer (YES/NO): YES